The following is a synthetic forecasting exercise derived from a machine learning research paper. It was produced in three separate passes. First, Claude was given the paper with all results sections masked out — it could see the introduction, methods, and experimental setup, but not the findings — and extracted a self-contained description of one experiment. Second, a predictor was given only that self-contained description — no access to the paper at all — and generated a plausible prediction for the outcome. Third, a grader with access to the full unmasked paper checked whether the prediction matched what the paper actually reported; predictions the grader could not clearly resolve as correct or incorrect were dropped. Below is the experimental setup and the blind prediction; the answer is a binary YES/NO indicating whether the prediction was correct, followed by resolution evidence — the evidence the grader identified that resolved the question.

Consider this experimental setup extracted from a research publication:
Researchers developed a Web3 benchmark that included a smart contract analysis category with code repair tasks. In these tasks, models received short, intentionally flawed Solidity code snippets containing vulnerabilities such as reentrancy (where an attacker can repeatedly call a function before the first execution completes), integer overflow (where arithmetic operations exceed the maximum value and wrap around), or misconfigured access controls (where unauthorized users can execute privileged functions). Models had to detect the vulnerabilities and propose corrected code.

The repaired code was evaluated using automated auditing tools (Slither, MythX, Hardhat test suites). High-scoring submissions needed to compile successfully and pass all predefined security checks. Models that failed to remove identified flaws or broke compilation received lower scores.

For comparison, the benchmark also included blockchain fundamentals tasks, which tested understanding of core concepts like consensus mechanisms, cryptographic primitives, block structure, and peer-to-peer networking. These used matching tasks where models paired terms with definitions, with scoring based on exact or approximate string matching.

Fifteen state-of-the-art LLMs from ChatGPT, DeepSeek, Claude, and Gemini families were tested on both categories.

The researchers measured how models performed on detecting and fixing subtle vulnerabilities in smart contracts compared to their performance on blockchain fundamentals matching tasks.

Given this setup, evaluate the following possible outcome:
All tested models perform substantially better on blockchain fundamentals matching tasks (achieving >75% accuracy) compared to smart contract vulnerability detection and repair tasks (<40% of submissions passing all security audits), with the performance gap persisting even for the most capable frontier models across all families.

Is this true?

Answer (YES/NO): NO